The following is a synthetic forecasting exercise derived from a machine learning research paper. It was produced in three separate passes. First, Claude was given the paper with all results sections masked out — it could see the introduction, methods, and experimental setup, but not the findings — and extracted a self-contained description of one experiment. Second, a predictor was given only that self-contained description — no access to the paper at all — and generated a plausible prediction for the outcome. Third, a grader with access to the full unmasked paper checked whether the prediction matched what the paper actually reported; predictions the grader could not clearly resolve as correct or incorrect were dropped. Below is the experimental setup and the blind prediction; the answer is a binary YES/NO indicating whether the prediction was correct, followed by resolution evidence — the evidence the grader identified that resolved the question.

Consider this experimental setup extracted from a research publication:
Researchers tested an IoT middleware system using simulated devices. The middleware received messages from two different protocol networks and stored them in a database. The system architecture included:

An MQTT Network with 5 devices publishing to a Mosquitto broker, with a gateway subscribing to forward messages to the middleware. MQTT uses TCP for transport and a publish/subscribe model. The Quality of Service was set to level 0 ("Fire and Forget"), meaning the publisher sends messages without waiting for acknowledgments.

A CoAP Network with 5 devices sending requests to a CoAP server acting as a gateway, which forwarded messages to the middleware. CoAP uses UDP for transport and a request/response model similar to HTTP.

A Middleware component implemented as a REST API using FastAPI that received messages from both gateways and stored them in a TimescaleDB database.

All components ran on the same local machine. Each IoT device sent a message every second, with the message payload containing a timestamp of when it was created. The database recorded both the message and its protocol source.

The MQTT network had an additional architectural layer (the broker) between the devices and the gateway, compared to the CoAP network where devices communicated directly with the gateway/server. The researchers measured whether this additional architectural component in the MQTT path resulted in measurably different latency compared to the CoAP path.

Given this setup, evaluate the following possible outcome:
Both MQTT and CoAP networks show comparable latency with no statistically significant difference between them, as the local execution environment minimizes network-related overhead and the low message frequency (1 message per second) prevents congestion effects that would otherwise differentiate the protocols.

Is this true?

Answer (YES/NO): NO